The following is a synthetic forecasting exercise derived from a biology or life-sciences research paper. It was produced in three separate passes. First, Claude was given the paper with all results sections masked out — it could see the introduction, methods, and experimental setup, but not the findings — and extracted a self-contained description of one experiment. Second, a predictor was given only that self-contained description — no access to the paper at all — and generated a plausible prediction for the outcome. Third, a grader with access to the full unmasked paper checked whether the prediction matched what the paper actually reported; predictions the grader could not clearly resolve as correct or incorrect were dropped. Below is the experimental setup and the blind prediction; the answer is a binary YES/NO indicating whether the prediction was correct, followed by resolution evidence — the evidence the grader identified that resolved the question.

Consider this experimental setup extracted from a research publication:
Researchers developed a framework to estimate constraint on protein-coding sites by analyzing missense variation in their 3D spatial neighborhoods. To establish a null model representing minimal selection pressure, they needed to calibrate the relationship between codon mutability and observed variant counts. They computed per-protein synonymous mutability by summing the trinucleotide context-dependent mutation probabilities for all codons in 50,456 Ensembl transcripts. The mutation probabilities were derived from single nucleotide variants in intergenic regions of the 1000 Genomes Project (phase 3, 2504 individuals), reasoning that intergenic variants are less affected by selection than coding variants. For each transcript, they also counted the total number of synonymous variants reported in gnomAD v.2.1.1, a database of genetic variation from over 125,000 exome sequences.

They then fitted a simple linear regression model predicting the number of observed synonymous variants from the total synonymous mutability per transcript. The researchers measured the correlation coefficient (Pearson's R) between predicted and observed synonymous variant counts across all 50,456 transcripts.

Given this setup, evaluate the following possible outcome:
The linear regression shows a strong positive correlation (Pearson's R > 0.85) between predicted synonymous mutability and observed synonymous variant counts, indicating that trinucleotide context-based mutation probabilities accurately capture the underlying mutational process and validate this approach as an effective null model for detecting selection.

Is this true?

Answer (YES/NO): YES